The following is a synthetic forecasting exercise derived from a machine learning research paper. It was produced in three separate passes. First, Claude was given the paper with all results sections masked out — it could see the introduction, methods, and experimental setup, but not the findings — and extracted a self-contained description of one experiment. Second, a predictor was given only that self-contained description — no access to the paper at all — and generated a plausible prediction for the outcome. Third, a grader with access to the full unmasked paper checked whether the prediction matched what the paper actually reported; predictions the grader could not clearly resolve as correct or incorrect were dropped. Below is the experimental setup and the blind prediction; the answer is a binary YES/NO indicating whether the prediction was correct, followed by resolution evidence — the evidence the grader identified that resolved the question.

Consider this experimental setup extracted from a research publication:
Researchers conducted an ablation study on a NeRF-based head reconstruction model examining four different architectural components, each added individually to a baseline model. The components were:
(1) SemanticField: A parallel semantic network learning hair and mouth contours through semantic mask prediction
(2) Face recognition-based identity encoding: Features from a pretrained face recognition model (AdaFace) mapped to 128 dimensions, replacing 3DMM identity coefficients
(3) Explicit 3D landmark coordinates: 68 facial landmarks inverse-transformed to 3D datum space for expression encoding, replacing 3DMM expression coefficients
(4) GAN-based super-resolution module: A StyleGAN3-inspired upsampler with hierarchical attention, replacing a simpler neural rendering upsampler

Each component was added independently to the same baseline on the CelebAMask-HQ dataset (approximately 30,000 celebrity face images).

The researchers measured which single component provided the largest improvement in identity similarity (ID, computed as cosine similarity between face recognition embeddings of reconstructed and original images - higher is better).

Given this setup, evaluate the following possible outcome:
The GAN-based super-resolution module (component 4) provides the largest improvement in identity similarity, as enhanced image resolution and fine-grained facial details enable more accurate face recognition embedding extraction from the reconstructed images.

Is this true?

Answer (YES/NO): NO